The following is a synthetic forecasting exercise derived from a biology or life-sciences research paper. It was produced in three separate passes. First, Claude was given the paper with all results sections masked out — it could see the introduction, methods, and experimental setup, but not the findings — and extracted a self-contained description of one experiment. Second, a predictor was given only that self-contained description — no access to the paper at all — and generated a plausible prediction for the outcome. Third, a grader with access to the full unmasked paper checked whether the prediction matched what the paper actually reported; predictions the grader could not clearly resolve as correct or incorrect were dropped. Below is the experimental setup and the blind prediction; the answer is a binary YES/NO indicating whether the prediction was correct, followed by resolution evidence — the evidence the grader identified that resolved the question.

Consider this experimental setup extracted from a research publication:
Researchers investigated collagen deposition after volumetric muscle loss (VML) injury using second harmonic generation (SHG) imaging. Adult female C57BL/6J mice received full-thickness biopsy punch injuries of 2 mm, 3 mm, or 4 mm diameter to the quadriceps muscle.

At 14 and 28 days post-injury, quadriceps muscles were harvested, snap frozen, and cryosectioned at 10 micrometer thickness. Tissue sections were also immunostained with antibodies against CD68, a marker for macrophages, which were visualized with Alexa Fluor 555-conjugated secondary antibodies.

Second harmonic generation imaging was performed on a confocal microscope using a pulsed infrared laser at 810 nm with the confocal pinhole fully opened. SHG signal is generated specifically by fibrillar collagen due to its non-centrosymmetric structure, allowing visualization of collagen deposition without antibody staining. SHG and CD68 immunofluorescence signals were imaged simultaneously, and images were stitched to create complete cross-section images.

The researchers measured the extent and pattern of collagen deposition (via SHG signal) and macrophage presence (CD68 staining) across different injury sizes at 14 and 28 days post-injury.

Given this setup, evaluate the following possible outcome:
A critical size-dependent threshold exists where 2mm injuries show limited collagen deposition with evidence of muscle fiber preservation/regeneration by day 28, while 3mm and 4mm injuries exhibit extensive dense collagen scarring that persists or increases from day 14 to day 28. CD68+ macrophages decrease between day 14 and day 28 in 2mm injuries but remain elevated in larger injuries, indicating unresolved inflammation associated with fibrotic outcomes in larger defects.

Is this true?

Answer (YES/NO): YES